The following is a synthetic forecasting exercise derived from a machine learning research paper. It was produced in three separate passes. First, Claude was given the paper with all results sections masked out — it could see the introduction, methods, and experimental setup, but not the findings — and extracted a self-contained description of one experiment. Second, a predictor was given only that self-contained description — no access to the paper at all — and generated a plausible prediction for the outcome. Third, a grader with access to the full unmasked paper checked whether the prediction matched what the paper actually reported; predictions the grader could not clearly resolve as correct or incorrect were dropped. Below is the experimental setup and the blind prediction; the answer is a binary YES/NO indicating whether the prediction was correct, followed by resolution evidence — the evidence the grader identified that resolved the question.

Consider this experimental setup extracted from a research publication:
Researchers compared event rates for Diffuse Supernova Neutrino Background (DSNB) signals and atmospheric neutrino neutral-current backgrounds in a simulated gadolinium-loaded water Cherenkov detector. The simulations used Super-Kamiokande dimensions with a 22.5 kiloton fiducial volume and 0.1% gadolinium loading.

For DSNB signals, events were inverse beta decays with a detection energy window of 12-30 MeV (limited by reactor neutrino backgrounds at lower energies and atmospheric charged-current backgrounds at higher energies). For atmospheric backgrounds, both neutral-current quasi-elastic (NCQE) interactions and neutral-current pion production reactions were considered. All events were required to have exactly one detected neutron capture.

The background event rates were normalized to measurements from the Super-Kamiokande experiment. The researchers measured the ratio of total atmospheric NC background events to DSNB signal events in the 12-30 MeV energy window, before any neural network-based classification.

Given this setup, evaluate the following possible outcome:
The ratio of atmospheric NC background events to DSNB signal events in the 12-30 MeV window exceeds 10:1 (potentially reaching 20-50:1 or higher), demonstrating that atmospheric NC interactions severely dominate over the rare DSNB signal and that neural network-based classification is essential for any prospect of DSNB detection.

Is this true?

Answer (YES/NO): YES